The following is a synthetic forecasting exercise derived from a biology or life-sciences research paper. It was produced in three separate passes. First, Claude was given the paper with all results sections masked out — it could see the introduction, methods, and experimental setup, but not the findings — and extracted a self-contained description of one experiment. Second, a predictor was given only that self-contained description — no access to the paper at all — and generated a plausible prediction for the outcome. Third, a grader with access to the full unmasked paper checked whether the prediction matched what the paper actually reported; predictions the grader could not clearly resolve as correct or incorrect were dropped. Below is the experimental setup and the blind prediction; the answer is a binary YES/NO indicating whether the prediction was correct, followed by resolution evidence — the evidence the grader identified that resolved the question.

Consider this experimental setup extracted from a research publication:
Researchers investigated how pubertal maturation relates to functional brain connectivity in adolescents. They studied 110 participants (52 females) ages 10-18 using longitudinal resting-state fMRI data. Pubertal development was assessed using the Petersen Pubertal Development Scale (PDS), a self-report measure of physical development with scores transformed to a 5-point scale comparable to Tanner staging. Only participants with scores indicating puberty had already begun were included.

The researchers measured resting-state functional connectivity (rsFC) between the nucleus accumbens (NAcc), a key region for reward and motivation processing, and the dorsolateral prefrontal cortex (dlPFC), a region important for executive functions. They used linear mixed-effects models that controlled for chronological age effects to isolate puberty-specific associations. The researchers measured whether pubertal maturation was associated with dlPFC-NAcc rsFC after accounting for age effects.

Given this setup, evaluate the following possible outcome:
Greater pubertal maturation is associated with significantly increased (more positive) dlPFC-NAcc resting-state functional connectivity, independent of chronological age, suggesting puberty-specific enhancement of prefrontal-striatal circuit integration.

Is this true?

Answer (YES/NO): YES